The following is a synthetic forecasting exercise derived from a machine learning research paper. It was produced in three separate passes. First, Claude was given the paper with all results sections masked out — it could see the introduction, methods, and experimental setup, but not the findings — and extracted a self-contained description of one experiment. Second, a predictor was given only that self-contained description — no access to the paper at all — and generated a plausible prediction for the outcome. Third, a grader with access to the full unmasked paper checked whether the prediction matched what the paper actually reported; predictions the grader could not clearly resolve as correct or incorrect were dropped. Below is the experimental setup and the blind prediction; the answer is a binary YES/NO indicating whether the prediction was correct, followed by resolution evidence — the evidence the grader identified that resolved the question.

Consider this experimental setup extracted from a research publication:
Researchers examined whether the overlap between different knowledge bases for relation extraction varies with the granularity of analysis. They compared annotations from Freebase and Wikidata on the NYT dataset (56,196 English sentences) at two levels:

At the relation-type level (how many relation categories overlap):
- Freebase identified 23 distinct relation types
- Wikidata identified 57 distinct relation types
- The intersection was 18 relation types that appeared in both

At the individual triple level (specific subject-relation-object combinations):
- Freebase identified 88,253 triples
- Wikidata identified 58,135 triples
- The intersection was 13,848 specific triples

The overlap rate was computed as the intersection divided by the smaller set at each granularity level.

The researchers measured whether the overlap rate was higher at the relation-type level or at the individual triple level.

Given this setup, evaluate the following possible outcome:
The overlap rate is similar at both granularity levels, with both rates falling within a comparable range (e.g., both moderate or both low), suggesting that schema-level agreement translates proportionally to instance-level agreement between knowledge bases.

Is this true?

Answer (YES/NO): NO